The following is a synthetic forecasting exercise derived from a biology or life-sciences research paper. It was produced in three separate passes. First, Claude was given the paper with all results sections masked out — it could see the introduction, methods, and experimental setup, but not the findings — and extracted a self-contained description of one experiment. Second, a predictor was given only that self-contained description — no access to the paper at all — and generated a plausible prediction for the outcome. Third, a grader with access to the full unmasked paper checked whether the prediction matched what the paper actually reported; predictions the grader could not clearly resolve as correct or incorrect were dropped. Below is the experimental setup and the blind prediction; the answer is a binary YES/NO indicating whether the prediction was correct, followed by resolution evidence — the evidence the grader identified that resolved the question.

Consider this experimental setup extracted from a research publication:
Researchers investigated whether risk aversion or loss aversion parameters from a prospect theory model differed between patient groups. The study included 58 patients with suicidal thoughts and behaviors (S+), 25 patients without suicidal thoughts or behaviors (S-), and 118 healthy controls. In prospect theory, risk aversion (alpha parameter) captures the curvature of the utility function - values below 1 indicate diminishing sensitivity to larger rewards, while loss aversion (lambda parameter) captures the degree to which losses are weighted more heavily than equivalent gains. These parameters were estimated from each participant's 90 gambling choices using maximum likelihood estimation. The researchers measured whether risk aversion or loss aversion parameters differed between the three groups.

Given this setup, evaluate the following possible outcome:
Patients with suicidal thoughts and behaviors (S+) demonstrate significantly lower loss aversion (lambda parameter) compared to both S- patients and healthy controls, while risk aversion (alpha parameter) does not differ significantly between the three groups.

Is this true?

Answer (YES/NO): NO